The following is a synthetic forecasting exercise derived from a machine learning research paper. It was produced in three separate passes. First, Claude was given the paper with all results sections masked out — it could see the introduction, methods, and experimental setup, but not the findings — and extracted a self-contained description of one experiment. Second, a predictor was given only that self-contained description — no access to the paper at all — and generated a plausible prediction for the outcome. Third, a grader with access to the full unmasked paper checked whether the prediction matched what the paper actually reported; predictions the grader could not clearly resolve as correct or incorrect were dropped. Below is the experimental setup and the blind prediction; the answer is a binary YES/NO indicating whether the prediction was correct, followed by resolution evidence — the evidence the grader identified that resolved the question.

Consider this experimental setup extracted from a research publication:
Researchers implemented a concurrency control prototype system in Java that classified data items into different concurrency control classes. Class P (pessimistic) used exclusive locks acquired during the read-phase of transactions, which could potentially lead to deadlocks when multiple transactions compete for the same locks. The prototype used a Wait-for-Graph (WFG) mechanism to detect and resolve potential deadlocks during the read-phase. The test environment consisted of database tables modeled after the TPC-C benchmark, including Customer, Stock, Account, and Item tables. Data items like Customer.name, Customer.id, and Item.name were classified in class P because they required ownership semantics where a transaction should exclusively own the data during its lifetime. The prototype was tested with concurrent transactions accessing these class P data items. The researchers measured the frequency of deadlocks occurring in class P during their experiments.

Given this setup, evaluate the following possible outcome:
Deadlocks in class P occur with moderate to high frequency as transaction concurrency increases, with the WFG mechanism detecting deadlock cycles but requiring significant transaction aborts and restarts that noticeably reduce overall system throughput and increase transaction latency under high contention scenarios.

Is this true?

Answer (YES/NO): NO